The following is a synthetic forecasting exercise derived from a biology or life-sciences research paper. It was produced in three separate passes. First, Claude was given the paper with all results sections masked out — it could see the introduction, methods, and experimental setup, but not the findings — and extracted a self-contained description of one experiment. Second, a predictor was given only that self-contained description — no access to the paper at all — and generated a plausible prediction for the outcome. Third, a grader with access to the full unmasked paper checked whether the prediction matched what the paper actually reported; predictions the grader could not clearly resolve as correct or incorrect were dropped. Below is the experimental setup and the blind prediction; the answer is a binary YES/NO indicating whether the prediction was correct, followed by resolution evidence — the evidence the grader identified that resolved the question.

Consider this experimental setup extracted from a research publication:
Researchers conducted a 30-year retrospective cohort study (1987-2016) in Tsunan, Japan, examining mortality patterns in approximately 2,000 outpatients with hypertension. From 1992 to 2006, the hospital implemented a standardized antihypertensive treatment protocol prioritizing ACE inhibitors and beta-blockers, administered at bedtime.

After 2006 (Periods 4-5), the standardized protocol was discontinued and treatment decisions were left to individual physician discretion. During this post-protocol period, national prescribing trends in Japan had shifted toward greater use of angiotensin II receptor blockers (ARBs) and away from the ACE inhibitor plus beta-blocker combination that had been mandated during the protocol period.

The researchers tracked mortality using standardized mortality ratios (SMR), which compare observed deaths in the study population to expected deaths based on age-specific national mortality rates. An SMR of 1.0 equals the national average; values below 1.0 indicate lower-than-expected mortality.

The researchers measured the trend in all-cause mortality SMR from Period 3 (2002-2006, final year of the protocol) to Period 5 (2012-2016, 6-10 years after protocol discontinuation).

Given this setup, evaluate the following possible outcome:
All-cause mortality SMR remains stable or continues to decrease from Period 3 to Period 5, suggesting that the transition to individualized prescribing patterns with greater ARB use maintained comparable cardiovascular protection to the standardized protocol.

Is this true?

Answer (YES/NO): NO